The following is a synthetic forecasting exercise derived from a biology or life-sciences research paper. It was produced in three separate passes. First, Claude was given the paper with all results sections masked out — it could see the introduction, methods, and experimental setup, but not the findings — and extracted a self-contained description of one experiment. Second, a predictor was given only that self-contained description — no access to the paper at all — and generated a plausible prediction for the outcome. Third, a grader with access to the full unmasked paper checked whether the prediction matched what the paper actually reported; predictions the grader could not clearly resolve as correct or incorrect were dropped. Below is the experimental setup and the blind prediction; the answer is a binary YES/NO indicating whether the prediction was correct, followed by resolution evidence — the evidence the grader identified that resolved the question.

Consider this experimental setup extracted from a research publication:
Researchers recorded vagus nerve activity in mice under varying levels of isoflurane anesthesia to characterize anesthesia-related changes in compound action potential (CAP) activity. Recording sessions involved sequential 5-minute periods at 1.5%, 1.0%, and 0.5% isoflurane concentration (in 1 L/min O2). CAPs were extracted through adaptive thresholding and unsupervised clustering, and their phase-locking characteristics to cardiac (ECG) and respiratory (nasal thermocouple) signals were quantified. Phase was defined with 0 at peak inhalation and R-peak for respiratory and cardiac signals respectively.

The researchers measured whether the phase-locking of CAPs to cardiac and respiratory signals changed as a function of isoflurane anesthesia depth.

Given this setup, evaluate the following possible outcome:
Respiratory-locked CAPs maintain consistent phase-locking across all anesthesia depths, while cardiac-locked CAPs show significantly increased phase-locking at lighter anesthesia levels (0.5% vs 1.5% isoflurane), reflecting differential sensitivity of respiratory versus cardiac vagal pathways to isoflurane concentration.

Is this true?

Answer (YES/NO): NO